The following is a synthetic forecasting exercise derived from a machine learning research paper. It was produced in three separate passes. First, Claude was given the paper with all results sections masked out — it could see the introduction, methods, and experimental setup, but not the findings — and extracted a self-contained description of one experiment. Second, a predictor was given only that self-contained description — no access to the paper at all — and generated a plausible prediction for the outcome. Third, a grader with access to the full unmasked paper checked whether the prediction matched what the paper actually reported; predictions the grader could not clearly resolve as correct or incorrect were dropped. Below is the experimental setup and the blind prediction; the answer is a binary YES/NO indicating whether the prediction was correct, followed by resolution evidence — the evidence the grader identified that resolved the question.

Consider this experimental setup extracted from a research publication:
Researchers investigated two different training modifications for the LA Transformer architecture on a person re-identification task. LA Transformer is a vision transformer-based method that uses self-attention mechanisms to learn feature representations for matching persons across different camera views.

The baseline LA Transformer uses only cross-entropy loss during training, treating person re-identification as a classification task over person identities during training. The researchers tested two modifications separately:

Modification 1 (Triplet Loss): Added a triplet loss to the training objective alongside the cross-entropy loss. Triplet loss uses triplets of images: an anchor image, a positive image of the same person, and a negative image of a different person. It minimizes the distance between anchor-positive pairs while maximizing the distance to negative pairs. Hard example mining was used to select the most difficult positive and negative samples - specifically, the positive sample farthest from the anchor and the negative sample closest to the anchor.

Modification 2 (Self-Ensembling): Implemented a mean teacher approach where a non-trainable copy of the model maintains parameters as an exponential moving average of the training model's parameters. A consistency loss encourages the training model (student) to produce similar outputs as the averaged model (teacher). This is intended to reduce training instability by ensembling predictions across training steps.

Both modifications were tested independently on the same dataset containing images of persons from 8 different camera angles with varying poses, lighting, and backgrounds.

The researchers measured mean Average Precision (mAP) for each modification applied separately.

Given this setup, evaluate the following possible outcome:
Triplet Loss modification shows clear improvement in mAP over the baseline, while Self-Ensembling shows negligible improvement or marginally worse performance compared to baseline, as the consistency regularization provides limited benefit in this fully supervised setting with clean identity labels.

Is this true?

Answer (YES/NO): NO